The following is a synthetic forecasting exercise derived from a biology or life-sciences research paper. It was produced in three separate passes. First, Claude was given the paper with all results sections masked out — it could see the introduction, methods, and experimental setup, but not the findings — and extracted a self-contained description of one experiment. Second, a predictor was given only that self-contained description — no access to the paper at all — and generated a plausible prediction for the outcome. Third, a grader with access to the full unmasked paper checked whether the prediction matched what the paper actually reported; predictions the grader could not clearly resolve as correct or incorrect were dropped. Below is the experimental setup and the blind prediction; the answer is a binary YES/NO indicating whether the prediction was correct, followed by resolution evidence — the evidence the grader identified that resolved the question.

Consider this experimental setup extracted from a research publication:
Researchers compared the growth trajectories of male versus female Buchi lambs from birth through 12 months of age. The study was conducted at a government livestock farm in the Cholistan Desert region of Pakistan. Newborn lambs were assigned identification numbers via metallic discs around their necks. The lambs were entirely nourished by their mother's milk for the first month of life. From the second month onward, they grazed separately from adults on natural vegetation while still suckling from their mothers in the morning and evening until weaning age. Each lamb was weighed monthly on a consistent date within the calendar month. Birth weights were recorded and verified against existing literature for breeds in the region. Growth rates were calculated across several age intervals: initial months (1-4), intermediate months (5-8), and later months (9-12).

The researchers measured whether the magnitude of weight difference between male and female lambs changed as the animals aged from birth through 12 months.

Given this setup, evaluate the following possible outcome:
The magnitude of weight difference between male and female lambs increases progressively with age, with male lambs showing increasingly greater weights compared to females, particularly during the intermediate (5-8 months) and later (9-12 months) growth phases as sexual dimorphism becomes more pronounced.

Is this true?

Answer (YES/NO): YES